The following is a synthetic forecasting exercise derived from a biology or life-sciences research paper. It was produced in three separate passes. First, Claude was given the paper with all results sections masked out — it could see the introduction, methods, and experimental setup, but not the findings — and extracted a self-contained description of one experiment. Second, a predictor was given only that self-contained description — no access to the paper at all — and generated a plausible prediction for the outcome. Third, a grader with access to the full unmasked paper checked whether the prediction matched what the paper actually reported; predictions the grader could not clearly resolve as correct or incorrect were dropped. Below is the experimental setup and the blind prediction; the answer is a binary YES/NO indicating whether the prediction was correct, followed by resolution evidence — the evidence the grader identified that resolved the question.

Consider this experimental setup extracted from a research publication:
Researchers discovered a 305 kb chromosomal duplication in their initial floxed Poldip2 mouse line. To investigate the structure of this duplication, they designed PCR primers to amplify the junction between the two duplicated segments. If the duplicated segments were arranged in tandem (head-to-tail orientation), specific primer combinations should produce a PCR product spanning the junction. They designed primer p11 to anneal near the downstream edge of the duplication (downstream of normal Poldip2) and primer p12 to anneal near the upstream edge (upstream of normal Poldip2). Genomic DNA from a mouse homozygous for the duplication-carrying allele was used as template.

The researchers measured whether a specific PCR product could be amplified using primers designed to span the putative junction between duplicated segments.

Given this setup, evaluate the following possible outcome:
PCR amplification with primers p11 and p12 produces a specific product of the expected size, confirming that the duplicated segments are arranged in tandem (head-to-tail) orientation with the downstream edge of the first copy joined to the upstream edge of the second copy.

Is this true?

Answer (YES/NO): YES